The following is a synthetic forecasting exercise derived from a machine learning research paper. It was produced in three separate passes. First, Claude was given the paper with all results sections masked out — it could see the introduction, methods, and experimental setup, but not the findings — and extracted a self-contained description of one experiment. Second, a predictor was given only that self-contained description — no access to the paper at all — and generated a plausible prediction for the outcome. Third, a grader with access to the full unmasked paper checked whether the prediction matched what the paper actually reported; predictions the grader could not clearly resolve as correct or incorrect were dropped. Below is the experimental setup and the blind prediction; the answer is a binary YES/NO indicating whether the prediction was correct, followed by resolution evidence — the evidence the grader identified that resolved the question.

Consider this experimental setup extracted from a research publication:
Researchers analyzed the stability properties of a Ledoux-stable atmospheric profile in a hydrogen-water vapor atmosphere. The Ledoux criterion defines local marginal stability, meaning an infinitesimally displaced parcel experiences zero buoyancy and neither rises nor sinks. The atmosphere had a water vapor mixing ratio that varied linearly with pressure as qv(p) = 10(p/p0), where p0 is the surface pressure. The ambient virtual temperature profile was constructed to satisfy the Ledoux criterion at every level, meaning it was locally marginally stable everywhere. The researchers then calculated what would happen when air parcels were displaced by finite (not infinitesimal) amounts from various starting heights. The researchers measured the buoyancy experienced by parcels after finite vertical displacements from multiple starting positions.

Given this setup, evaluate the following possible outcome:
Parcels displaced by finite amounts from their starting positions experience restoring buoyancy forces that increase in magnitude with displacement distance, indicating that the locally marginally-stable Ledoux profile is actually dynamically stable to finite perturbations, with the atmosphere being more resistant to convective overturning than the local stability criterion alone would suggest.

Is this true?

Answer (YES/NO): NO